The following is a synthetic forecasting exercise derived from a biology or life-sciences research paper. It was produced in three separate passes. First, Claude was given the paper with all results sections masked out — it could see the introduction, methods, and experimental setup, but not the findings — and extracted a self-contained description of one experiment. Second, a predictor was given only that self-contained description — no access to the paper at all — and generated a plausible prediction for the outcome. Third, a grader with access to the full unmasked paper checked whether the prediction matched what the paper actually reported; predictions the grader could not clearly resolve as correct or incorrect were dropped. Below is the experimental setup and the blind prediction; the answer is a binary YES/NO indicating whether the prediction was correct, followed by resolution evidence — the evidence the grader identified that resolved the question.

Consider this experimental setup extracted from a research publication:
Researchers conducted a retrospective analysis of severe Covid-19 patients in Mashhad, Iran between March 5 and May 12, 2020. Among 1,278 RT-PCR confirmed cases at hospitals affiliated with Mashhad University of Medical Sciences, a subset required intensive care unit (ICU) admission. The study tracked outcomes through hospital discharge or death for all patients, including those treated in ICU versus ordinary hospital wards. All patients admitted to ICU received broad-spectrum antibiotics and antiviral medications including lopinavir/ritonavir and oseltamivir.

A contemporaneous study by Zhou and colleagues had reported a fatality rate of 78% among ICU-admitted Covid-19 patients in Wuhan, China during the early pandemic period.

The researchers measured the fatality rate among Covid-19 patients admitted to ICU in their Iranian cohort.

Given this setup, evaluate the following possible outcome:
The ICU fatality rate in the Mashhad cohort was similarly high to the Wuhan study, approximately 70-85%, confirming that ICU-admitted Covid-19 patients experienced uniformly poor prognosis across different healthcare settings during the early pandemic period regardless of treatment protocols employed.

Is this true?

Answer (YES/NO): NO